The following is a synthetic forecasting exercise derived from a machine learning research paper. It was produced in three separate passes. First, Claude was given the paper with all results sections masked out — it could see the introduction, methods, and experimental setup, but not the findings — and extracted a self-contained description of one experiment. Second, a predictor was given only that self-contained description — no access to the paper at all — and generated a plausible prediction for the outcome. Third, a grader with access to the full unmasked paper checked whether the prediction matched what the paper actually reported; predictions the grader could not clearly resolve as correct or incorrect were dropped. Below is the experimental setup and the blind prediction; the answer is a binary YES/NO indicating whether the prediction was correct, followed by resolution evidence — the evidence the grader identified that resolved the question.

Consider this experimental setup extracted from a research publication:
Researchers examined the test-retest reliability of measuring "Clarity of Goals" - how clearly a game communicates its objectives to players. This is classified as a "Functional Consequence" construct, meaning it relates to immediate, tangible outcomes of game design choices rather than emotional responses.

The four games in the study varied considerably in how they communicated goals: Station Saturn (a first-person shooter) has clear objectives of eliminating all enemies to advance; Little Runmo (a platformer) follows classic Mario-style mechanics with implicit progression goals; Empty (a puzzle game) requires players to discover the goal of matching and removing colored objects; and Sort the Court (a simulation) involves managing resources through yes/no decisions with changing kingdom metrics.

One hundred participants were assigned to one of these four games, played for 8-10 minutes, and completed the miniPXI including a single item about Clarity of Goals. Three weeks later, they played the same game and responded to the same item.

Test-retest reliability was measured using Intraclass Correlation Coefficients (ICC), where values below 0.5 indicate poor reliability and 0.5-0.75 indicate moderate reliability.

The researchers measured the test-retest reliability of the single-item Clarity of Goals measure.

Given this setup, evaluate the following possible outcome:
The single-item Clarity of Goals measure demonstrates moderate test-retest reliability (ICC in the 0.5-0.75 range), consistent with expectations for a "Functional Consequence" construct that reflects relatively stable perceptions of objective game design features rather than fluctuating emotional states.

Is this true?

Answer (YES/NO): YES